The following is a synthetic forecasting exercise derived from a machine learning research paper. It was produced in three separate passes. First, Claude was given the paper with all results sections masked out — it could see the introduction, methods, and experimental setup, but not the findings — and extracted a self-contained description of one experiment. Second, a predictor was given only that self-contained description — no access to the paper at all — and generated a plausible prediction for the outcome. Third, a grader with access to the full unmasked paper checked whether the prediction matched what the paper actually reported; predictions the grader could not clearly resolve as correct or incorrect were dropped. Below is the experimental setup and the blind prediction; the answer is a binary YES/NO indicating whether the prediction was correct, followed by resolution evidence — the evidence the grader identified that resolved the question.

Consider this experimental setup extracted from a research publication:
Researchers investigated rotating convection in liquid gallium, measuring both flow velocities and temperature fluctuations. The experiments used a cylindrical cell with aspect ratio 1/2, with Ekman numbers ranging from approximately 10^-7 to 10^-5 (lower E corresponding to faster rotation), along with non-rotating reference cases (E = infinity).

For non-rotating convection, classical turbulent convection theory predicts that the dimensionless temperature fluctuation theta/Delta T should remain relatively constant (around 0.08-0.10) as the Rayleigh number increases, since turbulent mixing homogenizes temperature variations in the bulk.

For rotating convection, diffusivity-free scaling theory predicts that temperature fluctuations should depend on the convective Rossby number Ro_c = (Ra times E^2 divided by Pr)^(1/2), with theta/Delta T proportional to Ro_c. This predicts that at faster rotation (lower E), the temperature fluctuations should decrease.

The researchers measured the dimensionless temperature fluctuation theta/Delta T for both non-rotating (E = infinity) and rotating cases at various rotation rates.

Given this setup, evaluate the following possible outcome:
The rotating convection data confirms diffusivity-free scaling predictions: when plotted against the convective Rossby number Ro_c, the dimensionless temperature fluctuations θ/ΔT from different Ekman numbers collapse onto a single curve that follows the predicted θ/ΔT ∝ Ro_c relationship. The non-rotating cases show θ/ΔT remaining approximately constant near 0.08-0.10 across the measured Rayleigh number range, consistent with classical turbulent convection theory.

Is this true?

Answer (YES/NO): YES